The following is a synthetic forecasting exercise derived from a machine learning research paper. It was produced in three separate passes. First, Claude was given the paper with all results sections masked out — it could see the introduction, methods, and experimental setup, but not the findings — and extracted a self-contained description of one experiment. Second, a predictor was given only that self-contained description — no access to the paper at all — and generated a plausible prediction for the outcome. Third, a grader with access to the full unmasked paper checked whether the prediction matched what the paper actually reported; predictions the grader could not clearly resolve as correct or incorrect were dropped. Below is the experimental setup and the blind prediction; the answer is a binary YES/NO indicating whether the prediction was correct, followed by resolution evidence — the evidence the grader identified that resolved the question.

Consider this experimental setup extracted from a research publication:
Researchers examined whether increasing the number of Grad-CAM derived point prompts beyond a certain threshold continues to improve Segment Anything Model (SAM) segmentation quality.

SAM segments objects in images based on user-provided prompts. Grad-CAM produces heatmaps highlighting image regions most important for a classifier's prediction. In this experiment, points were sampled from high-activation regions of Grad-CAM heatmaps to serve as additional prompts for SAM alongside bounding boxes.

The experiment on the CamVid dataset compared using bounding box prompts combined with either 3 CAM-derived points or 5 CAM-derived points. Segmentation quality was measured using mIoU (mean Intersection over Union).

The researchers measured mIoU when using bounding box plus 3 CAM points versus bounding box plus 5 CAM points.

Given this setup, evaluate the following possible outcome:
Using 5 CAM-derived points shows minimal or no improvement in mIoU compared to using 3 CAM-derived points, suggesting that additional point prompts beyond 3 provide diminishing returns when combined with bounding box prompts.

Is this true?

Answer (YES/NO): YES